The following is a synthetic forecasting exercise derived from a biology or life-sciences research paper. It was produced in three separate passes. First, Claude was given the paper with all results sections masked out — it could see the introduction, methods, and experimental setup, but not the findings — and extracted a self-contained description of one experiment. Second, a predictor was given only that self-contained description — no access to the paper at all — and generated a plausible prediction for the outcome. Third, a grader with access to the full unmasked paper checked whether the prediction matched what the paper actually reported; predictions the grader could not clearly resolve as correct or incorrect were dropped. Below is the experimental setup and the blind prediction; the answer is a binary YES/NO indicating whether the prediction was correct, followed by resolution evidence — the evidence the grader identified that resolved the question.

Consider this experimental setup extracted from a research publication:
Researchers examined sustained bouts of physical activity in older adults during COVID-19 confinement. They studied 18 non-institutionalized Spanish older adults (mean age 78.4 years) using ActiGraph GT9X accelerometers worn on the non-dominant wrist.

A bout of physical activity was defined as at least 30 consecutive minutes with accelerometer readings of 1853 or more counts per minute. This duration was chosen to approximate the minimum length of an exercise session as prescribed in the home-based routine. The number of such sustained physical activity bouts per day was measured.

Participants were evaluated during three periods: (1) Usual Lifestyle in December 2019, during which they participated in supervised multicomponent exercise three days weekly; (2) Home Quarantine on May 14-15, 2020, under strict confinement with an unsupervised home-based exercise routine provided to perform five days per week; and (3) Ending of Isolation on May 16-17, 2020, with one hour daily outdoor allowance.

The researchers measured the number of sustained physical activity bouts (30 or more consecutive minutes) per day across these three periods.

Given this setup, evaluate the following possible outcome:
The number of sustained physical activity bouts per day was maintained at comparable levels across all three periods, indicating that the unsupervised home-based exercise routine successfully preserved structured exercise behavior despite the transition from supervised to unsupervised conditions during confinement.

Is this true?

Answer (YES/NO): NO